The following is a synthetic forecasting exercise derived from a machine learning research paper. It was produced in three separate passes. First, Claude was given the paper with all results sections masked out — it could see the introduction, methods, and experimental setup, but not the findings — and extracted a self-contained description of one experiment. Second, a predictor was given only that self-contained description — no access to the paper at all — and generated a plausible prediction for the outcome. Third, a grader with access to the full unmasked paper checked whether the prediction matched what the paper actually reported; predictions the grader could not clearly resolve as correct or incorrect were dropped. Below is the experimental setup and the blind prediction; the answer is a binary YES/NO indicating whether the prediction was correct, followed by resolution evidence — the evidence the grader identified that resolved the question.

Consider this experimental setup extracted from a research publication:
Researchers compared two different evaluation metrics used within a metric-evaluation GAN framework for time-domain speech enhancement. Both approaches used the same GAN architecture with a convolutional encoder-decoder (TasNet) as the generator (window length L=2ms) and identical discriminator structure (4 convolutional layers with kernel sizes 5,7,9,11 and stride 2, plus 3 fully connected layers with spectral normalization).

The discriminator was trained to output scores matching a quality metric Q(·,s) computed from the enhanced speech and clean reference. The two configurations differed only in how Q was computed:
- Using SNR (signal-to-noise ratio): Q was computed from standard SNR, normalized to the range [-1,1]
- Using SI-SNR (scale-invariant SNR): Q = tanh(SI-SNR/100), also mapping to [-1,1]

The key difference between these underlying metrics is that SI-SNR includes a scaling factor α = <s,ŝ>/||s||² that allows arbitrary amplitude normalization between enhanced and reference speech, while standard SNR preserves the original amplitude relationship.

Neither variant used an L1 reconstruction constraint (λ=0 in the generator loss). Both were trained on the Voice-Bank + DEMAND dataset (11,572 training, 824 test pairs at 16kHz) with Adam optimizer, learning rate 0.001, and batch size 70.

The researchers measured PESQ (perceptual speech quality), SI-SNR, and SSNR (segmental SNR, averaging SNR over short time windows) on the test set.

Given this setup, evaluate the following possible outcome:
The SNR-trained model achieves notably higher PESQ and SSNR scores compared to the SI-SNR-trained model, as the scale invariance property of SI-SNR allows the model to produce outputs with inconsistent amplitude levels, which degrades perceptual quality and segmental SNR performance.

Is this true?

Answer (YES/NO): NO